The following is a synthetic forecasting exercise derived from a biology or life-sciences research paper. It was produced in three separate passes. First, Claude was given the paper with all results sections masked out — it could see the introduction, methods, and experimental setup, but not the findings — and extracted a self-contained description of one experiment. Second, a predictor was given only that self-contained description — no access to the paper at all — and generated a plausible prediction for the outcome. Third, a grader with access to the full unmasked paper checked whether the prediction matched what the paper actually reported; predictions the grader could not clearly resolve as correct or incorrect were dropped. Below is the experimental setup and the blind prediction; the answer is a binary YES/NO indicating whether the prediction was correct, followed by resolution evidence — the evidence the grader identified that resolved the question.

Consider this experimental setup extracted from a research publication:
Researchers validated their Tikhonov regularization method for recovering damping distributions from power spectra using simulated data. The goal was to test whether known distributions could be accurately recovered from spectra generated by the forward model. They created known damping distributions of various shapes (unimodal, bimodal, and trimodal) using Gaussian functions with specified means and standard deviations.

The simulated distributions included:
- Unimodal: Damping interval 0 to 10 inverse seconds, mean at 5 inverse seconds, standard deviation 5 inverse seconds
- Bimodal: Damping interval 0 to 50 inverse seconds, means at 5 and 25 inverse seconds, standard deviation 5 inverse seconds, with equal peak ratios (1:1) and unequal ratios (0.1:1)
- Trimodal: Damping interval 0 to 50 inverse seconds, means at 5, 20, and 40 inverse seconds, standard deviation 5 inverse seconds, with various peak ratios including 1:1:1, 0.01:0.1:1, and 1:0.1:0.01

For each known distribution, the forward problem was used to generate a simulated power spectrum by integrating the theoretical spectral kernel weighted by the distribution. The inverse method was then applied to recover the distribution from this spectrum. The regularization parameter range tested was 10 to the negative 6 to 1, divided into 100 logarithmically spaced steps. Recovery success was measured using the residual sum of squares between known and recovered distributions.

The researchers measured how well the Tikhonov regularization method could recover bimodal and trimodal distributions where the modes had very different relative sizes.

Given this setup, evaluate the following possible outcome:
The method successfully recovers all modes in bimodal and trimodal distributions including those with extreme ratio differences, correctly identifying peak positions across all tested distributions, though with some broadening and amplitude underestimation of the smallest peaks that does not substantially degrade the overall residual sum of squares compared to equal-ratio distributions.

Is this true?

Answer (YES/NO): NO